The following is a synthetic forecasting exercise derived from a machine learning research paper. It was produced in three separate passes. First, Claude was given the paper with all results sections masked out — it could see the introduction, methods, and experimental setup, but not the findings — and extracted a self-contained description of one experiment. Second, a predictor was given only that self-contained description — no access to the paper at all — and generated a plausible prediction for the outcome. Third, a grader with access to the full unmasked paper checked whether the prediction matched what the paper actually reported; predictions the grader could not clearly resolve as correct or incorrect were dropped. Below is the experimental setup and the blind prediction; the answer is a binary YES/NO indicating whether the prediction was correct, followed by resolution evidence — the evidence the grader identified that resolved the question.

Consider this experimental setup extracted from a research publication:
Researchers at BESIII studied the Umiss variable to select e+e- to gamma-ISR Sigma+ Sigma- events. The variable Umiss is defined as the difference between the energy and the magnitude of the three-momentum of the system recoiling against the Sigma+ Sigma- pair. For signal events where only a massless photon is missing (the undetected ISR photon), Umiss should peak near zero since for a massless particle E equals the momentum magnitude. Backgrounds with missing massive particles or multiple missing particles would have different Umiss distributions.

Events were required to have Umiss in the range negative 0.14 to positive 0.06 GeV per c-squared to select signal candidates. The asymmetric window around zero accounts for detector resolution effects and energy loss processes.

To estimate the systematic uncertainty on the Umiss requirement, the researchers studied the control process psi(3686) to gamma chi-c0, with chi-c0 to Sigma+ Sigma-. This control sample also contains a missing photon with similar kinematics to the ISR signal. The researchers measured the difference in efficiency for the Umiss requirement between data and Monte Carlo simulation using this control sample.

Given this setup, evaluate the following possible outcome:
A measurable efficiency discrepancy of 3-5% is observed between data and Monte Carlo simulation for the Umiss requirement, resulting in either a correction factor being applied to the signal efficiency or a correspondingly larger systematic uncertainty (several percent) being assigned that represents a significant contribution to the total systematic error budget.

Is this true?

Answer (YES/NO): NO